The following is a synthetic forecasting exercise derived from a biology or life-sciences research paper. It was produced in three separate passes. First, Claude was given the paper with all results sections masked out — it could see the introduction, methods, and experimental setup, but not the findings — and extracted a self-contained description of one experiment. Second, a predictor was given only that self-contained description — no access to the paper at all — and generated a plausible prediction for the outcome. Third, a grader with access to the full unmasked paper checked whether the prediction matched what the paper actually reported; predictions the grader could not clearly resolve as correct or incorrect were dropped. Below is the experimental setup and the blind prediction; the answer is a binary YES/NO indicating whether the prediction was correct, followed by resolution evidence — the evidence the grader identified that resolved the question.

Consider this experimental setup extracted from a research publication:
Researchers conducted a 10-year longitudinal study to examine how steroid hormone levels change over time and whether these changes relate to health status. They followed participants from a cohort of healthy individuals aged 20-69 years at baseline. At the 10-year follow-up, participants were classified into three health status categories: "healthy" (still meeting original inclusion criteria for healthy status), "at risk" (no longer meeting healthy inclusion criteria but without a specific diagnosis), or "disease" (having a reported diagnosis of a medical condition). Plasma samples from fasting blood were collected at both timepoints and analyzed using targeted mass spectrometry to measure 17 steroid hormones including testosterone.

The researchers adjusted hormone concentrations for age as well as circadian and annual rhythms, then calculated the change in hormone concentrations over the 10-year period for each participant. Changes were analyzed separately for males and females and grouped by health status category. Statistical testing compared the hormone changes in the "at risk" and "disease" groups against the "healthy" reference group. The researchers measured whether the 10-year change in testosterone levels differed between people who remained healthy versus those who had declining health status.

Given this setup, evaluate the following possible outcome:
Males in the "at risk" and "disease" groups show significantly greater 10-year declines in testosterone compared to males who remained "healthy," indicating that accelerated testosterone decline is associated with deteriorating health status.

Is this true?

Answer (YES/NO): NO